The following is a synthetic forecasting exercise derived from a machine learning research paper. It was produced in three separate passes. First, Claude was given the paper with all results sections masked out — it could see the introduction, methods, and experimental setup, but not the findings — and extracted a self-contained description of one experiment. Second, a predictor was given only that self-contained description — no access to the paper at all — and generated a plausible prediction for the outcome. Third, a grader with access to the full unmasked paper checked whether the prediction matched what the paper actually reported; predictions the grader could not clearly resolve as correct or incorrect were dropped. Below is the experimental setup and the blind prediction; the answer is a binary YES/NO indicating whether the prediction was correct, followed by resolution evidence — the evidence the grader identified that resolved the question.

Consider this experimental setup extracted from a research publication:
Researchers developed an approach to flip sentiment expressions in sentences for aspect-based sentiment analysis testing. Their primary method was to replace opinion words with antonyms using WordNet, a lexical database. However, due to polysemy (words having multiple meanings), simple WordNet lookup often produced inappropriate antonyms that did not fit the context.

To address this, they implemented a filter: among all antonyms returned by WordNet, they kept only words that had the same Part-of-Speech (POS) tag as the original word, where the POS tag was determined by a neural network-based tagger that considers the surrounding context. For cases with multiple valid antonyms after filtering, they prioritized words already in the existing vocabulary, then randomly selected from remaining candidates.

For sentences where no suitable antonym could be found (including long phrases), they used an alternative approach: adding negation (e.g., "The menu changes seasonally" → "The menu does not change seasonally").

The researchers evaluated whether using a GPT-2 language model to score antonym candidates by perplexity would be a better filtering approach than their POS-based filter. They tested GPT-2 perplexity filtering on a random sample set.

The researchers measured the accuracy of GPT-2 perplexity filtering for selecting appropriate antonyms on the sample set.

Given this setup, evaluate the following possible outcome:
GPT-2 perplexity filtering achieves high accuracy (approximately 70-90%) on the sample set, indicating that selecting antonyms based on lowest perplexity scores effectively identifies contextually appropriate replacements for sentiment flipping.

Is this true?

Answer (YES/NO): NO